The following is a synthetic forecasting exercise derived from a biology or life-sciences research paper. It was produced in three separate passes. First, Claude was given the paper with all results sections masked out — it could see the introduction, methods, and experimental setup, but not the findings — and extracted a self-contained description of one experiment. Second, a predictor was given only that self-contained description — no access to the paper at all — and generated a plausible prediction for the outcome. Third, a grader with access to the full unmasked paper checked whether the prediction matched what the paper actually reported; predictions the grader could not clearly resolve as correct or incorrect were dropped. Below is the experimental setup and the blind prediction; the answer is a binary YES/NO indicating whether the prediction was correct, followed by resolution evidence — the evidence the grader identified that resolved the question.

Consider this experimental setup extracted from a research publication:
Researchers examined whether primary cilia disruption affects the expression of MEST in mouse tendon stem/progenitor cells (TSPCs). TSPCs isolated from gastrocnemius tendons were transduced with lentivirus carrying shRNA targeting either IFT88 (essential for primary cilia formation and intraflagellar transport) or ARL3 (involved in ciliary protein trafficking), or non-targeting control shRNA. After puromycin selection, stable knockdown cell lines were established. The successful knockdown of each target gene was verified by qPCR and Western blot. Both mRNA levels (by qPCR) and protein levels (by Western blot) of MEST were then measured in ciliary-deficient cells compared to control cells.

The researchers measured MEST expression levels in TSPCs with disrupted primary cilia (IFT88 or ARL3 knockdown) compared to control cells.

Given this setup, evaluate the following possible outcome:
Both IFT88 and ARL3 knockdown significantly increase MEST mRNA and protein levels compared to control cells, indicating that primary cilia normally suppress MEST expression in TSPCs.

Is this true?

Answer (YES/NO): NO